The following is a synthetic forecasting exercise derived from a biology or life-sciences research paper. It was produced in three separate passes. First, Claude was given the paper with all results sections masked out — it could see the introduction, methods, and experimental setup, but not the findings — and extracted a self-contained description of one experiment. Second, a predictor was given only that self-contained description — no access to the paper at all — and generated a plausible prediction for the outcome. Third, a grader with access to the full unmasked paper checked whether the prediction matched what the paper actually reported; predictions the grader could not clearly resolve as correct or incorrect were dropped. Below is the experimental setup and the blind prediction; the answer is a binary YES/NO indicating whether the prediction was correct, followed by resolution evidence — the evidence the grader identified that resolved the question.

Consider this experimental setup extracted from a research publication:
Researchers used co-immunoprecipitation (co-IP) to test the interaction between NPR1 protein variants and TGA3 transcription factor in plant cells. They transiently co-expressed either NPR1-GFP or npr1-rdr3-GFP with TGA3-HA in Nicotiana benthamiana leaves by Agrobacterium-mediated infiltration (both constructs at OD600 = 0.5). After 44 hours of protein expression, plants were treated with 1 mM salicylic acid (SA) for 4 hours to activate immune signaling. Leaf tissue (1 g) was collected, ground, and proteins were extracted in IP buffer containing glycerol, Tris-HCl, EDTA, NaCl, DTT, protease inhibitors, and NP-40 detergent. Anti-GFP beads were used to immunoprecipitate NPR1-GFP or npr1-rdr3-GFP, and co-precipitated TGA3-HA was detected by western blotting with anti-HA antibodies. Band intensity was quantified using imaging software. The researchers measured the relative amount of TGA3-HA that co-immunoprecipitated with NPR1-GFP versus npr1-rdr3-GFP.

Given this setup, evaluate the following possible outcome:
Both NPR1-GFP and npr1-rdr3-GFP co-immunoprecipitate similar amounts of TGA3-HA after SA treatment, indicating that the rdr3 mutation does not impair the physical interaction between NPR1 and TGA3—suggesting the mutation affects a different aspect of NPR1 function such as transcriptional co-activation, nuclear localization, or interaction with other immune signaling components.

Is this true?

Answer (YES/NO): NO